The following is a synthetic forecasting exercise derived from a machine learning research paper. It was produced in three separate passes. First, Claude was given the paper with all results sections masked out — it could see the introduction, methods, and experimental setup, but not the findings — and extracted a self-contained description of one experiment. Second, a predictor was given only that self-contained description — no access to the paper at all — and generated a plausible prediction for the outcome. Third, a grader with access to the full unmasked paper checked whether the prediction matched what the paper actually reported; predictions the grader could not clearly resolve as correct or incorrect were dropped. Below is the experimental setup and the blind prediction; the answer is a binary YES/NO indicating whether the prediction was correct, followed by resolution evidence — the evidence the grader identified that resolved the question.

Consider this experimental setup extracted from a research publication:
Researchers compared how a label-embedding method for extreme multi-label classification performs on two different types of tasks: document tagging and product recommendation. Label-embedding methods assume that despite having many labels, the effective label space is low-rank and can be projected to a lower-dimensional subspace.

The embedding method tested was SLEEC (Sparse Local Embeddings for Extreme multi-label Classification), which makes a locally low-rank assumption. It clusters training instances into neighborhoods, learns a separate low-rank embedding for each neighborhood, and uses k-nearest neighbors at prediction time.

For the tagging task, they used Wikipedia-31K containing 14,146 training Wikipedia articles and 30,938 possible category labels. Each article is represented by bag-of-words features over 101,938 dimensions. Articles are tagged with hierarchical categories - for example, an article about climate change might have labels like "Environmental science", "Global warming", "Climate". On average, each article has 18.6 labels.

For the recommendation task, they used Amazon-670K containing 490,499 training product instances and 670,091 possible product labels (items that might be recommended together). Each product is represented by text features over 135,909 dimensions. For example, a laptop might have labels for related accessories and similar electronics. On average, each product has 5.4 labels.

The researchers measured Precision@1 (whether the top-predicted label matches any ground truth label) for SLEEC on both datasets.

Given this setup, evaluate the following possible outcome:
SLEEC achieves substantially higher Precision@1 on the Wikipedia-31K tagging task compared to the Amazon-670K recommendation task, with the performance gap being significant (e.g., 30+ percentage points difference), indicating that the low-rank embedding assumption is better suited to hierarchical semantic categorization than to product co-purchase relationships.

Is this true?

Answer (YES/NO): YES